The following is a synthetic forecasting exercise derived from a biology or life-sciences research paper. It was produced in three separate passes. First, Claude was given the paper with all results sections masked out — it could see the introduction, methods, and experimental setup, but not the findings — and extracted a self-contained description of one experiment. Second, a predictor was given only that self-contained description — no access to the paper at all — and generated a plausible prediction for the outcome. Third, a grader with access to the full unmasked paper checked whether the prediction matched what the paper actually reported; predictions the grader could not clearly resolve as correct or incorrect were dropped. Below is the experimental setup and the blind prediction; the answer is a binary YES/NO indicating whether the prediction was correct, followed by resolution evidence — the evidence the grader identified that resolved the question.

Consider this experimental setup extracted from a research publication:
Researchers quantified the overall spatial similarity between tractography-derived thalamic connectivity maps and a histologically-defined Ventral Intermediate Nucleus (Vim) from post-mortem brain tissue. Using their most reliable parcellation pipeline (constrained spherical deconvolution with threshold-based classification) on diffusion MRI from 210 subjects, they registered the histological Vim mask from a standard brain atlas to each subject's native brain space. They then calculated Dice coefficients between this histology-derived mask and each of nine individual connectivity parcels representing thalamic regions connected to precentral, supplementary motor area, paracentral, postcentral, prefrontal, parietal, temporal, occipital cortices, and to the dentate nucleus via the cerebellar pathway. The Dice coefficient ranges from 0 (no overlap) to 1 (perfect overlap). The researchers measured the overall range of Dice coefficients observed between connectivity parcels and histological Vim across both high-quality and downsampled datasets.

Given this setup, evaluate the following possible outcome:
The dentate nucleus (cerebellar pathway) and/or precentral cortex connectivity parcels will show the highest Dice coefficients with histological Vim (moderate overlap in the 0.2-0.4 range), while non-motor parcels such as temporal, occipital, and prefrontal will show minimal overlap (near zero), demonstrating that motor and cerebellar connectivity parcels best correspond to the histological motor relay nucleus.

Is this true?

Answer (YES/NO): NO